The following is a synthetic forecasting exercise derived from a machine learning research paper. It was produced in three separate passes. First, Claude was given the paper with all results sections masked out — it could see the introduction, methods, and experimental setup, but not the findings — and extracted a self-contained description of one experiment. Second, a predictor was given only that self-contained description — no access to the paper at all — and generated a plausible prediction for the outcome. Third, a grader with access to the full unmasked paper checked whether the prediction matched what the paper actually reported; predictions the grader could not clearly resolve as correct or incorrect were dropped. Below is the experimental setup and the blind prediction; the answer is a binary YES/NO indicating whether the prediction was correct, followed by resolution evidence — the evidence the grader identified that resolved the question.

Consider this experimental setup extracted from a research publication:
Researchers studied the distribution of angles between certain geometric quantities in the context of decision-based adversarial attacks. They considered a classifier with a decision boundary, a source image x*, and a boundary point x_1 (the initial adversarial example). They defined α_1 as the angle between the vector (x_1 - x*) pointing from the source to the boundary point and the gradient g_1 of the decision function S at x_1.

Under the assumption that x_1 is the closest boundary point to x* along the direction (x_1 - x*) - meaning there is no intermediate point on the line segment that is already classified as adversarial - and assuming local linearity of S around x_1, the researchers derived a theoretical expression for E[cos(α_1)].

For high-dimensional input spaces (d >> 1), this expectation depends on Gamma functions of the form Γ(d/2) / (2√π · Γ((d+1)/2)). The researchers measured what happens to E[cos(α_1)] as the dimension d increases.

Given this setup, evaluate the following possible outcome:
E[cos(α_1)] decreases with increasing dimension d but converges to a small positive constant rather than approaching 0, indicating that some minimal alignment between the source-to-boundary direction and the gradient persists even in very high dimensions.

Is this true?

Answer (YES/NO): NO